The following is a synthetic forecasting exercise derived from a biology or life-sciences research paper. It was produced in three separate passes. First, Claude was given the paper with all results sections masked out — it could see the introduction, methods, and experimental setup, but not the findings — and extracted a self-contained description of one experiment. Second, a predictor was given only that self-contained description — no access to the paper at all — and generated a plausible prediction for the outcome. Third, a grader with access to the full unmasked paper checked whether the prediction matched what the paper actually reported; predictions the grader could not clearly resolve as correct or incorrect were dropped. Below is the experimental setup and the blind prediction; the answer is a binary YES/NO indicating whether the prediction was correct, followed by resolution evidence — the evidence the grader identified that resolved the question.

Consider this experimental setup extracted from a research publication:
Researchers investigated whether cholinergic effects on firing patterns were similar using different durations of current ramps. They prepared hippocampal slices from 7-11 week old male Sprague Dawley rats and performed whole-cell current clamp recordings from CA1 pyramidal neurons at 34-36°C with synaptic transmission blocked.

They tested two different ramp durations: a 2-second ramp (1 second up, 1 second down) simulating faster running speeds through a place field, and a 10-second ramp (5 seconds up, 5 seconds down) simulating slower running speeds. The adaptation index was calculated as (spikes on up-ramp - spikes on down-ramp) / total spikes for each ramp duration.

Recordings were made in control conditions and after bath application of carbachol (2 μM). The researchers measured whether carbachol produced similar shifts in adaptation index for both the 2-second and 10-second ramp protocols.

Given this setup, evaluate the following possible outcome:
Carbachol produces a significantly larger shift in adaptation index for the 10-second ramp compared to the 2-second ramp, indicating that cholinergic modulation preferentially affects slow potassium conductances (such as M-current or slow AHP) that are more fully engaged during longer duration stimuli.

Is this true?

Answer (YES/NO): NO